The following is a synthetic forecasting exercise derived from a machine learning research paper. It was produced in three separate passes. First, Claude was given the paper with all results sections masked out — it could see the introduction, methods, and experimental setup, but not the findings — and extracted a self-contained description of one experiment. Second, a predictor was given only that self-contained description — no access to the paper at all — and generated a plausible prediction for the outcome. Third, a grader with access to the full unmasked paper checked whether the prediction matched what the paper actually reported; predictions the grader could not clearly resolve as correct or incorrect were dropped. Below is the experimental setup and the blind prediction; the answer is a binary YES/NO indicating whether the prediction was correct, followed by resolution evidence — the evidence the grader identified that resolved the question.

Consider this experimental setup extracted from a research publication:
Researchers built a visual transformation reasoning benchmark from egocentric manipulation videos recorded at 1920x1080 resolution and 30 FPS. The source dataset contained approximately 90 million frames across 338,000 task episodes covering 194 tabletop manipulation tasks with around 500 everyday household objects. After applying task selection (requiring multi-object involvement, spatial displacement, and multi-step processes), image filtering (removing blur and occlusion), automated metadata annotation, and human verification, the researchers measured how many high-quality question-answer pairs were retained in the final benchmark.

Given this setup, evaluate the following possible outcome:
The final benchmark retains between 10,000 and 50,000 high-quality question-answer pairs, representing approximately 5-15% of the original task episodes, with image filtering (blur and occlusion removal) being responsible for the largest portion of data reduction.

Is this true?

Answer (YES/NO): NO